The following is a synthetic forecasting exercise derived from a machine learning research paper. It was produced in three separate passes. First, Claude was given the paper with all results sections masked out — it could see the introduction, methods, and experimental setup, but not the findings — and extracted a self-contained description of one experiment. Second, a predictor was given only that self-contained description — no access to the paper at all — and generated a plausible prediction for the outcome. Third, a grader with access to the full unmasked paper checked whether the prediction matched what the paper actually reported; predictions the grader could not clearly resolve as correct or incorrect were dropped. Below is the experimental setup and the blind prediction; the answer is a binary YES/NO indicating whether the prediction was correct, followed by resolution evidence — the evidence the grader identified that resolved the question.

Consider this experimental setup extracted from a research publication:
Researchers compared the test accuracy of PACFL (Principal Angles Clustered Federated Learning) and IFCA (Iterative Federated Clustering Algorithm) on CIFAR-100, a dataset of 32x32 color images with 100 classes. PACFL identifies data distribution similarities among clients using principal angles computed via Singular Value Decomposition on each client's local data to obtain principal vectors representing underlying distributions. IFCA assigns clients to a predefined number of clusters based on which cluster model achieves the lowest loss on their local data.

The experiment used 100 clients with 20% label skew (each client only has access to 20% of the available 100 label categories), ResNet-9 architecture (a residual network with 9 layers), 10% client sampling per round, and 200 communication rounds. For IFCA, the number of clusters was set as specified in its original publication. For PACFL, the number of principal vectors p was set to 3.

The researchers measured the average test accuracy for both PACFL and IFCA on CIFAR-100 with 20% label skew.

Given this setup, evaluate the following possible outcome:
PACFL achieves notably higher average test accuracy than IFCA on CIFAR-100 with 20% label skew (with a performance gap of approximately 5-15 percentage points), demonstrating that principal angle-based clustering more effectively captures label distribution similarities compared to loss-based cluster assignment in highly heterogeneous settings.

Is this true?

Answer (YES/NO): NO